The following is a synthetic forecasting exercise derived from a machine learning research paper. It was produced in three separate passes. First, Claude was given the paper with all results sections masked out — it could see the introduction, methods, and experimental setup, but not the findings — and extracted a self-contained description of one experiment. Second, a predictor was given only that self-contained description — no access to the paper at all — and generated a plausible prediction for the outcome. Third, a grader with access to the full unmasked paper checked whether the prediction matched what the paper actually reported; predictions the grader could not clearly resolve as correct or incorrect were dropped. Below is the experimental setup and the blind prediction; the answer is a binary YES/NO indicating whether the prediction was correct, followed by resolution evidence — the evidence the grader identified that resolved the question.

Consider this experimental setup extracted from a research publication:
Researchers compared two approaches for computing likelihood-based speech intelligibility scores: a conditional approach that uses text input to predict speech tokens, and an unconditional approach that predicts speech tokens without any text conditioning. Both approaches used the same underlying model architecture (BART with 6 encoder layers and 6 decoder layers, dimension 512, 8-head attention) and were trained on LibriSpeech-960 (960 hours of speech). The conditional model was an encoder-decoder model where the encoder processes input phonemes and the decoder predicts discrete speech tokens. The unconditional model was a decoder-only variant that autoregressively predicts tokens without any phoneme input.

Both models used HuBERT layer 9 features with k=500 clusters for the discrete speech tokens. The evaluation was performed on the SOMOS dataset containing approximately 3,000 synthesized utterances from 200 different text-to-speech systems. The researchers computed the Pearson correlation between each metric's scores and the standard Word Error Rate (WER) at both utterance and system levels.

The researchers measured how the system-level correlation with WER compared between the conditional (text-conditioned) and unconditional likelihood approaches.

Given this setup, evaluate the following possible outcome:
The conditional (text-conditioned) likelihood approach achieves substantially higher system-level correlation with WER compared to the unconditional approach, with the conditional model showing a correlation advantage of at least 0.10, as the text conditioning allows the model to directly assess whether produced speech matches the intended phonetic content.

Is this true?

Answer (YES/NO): NO